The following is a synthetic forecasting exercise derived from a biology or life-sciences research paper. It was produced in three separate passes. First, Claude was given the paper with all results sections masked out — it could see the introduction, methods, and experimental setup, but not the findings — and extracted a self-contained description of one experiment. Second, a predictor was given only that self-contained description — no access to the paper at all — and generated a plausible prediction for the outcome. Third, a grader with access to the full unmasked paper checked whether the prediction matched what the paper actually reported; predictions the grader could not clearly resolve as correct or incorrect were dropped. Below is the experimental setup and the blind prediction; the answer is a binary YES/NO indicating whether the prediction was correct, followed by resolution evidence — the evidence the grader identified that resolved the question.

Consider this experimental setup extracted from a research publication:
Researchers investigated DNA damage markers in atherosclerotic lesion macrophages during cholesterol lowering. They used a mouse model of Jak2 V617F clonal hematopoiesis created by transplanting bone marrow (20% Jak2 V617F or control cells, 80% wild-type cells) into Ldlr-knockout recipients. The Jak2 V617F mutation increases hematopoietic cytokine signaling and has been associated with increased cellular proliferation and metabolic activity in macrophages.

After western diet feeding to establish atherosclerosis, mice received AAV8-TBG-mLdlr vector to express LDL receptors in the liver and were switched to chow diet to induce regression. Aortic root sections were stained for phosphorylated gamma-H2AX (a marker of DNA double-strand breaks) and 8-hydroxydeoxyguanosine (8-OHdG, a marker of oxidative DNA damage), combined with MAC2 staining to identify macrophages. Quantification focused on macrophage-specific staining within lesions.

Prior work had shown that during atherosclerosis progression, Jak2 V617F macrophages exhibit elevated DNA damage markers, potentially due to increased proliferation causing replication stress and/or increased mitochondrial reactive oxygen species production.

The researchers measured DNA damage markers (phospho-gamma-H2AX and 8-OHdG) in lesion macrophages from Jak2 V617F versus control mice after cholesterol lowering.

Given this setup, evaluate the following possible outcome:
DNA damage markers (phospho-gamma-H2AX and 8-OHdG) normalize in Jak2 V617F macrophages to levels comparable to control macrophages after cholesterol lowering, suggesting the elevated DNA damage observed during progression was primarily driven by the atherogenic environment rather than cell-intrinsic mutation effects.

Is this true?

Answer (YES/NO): NO